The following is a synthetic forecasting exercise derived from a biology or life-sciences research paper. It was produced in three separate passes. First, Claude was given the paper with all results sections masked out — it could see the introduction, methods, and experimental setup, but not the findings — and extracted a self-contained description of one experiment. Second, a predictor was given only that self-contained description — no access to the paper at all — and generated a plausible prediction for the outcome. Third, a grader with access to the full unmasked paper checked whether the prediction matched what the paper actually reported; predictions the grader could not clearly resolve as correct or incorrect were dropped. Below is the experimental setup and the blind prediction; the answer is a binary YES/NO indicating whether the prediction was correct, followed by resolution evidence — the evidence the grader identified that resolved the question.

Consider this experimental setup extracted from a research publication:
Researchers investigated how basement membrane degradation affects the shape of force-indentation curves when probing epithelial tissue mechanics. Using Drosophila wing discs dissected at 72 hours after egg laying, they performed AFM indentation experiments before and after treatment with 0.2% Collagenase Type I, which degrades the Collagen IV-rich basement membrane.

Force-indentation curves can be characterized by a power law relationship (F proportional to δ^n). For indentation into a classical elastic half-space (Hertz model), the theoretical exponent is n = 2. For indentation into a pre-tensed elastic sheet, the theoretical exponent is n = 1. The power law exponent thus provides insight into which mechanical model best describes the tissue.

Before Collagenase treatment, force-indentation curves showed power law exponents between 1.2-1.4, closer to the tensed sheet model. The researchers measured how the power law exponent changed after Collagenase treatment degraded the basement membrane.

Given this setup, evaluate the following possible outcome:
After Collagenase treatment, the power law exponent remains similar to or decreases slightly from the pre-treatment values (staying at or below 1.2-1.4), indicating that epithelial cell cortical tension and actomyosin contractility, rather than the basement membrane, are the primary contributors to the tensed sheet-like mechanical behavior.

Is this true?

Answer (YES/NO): NO